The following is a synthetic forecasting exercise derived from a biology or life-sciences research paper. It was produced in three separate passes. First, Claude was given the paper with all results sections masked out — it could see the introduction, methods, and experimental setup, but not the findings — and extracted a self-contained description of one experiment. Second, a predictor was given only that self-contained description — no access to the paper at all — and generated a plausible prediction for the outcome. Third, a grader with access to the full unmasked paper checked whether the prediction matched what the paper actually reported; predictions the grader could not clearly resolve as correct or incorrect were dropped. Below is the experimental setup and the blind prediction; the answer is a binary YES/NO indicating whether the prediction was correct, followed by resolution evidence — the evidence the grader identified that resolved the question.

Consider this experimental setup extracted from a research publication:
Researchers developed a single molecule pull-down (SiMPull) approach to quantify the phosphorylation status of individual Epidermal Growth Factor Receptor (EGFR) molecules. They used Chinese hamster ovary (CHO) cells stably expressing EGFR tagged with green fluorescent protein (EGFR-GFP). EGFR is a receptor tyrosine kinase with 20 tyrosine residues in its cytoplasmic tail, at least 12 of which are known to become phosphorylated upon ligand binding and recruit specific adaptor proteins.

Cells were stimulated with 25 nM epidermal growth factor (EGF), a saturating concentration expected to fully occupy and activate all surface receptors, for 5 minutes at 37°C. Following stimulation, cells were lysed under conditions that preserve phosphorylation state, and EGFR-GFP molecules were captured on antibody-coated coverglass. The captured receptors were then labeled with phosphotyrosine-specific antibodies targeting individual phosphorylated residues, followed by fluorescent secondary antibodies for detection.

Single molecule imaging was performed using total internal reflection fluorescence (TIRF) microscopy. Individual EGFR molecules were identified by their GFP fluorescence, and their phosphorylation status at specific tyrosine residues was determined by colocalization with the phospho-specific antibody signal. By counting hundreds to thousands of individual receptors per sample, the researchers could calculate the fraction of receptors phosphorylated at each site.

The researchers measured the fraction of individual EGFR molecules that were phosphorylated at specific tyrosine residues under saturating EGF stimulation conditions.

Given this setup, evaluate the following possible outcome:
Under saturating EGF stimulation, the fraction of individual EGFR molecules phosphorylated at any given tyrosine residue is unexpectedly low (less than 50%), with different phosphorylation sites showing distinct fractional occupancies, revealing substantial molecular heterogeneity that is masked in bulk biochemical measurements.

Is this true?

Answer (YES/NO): YES